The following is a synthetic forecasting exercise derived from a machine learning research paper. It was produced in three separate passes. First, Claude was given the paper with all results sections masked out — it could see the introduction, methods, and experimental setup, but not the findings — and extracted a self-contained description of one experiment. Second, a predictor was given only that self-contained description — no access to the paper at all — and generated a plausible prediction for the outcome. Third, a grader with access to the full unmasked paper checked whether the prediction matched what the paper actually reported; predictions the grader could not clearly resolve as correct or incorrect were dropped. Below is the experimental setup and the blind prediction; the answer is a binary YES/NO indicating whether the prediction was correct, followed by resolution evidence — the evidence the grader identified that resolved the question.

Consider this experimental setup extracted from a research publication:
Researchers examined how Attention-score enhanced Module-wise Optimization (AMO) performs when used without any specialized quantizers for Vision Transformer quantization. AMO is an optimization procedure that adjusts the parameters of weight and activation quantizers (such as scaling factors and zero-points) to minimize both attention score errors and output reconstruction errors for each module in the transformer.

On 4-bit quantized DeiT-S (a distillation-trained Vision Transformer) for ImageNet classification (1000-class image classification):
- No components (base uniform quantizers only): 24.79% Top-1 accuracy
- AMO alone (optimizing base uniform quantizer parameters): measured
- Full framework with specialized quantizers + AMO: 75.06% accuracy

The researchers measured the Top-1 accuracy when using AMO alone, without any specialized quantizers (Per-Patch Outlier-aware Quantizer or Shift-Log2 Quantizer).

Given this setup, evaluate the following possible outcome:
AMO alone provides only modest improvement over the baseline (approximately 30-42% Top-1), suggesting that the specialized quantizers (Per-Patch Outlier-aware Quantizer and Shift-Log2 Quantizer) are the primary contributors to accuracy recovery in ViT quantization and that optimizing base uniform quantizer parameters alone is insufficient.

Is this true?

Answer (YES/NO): NO